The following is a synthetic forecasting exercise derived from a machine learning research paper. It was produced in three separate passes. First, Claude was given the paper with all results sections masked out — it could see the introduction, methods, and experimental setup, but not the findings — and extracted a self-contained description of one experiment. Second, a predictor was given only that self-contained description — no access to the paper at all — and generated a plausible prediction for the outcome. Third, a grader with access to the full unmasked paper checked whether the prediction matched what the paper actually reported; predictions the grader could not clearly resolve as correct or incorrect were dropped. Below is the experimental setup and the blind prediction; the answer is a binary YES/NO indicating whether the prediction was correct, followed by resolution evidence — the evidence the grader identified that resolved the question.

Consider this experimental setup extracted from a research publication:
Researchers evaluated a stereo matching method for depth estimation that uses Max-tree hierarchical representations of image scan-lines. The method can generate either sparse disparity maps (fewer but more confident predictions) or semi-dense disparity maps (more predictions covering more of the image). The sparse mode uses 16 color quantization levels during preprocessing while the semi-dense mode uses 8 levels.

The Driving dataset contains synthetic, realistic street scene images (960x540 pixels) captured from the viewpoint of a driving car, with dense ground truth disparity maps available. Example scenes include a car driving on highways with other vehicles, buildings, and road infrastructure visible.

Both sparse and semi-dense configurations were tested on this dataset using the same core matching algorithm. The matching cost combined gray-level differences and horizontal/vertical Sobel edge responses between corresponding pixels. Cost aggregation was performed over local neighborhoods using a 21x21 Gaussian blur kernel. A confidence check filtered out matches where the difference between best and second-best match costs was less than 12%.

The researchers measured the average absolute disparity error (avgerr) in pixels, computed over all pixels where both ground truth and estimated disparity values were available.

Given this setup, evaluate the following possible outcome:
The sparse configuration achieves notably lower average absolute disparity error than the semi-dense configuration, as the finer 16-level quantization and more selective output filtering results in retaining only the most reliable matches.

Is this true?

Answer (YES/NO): YES